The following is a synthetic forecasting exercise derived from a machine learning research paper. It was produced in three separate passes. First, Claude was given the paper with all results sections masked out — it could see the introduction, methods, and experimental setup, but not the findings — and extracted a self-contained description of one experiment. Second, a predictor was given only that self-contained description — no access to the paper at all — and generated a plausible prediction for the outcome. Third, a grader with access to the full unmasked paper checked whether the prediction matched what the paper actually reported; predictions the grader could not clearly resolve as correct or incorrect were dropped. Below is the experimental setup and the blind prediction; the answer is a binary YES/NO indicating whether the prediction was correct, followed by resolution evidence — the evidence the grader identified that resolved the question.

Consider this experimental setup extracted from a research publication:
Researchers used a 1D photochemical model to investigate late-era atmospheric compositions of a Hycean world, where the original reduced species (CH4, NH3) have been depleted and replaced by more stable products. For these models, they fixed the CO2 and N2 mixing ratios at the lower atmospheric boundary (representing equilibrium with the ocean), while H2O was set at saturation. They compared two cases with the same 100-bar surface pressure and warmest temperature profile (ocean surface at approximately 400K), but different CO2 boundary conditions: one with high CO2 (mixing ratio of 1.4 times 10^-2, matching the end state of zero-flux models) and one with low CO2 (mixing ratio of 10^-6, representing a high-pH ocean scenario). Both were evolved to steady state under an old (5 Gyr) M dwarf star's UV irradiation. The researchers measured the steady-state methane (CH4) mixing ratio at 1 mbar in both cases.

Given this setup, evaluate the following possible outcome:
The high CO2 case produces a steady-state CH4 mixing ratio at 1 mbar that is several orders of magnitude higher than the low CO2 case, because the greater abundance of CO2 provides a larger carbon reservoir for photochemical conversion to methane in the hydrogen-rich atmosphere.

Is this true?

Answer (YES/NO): NO